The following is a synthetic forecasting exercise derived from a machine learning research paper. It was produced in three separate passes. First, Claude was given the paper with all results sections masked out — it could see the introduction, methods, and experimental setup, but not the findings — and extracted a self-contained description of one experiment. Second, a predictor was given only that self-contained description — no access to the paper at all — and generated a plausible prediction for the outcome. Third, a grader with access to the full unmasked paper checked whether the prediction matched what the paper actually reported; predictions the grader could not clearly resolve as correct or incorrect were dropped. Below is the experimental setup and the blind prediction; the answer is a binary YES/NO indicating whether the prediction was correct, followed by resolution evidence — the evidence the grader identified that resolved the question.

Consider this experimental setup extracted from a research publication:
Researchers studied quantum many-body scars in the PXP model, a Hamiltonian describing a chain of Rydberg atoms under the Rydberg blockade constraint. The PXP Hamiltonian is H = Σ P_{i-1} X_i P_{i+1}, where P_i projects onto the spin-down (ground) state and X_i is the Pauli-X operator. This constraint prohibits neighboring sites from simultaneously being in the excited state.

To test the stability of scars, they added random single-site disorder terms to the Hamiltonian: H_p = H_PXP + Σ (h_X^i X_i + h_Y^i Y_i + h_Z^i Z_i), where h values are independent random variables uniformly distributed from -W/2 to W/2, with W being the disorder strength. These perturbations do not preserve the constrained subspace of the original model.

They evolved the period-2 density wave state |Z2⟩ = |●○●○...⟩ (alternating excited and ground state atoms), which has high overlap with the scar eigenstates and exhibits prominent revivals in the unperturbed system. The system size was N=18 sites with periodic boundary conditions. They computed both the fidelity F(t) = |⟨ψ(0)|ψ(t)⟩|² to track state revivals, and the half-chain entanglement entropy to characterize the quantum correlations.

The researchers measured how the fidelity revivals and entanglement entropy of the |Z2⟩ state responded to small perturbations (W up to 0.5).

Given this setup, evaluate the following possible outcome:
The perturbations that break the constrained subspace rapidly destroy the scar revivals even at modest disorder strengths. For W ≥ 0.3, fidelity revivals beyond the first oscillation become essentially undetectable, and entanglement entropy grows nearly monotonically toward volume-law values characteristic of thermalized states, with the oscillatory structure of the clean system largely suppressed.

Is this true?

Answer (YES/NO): NO